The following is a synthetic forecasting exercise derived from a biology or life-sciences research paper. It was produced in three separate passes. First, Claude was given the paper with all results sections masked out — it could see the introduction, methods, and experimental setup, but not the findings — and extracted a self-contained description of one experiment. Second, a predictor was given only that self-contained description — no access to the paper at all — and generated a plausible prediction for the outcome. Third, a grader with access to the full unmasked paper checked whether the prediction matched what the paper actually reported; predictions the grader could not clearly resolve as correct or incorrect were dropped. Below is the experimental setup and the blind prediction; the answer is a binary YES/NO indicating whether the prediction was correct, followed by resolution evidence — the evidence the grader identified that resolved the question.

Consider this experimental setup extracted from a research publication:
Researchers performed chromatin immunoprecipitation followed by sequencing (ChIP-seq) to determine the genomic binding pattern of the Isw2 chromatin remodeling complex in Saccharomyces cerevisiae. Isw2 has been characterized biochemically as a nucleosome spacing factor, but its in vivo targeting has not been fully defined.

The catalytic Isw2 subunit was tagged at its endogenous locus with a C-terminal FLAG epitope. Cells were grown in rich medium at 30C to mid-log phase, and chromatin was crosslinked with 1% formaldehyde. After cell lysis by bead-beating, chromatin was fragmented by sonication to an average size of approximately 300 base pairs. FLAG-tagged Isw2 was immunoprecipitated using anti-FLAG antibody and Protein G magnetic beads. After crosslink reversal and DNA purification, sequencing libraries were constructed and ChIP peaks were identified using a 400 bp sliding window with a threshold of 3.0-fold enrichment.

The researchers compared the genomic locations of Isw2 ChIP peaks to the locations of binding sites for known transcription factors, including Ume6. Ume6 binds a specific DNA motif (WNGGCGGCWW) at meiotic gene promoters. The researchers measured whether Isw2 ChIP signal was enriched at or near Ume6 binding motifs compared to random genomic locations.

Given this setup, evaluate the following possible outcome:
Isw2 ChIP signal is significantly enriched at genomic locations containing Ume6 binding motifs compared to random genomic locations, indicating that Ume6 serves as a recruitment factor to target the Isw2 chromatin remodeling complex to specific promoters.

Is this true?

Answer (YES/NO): YES